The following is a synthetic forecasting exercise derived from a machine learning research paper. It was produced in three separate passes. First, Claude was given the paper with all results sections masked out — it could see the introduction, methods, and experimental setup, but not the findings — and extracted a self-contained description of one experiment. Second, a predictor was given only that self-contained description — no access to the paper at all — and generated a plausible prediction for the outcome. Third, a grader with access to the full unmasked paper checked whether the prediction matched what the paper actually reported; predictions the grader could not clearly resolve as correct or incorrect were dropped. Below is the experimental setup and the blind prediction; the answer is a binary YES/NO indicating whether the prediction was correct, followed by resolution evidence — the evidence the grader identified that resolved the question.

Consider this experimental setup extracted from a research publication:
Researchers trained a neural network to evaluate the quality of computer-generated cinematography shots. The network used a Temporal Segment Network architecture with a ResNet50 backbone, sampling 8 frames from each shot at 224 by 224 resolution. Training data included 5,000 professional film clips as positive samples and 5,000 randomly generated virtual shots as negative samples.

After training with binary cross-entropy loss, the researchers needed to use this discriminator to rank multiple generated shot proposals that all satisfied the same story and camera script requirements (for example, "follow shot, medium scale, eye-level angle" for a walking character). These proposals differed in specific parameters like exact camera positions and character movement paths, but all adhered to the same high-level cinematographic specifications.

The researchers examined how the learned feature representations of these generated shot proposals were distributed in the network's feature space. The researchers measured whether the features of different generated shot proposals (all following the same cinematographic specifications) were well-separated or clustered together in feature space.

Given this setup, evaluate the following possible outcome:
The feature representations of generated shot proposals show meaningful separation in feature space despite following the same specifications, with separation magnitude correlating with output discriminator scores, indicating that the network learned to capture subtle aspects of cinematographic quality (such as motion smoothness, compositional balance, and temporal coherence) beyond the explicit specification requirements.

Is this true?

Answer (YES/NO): NO